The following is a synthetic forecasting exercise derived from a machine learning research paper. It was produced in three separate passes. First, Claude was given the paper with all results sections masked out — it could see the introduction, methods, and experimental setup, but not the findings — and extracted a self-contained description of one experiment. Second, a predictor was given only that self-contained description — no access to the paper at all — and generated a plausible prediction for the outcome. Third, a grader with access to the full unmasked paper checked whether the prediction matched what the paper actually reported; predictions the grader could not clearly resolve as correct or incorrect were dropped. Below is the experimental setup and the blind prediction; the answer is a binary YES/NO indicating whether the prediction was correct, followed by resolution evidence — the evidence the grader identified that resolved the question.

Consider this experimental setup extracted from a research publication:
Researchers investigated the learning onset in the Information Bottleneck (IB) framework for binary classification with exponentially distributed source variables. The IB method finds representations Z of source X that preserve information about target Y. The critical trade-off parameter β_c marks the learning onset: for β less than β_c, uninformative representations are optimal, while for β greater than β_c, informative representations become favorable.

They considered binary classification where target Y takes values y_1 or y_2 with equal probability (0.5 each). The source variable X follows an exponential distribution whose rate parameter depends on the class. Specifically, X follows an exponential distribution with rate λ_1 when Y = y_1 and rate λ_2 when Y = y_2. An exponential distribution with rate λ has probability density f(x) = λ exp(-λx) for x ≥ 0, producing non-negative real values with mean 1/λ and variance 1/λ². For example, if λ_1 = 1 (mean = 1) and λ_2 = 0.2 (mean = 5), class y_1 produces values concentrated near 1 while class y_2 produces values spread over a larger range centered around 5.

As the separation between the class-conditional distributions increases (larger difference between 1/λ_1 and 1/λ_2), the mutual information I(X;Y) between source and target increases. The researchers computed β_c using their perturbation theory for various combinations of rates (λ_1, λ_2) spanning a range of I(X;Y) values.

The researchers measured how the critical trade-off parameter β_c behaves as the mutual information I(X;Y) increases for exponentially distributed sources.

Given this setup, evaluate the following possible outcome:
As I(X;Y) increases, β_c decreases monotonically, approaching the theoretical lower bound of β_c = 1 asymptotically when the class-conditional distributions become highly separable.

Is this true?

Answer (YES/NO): YES